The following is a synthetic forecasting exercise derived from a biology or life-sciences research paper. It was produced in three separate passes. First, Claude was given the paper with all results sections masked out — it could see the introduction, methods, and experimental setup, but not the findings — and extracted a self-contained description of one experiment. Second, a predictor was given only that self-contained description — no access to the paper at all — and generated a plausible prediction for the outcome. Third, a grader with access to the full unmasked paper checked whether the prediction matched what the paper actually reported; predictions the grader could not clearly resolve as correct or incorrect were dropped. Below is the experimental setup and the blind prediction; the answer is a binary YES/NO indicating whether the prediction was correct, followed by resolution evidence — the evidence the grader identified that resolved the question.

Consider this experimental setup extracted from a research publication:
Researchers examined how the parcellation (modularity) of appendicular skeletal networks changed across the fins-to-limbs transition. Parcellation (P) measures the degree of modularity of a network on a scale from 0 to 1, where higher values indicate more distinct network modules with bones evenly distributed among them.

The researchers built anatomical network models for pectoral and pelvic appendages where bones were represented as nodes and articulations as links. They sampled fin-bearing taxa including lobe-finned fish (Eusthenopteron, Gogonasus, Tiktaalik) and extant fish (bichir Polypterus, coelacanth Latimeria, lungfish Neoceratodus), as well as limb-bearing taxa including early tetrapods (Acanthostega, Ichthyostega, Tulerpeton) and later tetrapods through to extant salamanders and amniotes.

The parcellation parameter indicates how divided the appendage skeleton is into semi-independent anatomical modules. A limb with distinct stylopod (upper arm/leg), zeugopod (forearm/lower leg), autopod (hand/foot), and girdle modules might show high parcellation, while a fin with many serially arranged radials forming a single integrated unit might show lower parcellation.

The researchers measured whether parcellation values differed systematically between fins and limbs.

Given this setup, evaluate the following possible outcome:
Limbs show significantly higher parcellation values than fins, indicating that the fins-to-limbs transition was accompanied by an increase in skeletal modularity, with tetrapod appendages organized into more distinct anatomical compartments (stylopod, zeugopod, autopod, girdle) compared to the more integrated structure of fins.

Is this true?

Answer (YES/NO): YES